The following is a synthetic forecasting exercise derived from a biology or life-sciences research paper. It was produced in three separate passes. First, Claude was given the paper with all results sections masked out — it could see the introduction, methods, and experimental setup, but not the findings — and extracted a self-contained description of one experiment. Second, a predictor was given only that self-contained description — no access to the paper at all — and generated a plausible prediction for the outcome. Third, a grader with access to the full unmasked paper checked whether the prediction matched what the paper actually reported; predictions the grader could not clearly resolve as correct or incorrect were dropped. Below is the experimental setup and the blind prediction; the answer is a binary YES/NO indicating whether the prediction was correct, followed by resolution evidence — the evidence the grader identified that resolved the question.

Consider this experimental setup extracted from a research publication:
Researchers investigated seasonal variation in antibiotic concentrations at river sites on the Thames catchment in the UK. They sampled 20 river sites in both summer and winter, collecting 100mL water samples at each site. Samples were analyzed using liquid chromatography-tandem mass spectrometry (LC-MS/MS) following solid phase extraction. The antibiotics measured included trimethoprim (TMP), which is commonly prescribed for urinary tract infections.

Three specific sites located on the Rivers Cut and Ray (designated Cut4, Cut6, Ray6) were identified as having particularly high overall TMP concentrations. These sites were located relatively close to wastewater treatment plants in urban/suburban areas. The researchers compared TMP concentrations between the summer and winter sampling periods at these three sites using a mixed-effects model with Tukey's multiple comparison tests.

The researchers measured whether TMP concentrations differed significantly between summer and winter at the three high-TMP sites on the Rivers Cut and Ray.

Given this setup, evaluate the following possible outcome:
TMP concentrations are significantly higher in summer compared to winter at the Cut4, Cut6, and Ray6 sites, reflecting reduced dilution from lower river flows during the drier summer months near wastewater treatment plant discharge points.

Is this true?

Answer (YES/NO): NO